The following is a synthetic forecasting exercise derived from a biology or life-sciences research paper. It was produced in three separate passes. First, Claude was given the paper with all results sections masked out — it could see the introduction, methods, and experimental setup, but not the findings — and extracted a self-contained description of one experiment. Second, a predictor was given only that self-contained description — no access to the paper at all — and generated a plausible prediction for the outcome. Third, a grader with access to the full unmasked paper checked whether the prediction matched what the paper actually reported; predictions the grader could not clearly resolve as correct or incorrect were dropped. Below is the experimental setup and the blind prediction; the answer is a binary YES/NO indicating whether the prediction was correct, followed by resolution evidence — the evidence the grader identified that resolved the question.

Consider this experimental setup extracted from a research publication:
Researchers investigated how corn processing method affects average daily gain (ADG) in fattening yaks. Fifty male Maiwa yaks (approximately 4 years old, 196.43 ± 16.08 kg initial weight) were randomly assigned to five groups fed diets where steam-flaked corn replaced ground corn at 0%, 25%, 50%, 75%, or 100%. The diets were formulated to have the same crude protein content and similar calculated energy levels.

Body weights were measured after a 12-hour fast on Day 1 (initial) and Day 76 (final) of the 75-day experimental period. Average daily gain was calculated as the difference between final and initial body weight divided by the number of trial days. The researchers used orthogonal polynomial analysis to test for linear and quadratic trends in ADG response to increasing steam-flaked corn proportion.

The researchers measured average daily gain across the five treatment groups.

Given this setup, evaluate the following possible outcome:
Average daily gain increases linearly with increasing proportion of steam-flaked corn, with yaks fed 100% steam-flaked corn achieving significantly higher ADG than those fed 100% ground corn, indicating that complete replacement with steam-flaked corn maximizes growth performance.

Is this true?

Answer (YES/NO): NO